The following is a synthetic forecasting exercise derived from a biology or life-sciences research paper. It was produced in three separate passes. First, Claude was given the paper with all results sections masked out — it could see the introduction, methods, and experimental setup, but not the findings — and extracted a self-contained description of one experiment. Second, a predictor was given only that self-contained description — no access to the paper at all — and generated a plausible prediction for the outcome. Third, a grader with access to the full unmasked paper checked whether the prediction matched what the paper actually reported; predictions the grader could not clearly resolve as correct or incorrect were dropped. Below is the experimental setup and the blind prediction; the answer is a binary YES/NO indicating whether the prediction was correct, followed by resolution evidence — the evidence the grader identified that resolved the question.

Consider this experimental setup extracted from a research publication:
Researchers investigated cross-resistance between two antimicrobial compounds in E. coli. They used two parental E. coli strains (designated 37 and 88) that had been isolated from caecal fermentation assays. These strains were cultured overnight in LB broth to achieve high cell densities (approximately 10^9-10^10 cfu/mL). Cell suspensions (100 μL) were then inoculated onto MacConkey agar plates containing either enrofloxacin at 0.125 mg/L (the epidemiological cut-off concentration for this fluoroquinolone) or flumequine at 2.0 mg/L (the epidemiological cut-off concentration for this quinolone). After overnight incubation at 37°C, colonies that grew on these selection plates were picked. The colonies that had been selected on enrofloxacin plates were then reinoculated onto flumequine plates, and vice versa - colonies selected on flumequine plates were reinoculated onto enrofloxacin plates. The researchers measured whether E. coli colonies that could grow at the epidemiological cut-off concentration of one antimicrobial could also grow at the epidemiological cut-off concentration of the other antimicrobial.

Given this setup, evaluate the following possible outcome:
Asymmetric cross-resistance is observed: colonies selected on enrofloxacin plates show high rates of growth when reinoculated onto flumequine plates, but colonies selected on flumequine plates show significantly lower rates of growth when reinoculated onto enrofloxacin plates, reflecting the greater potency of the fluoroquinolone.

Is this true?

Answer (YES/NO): NO